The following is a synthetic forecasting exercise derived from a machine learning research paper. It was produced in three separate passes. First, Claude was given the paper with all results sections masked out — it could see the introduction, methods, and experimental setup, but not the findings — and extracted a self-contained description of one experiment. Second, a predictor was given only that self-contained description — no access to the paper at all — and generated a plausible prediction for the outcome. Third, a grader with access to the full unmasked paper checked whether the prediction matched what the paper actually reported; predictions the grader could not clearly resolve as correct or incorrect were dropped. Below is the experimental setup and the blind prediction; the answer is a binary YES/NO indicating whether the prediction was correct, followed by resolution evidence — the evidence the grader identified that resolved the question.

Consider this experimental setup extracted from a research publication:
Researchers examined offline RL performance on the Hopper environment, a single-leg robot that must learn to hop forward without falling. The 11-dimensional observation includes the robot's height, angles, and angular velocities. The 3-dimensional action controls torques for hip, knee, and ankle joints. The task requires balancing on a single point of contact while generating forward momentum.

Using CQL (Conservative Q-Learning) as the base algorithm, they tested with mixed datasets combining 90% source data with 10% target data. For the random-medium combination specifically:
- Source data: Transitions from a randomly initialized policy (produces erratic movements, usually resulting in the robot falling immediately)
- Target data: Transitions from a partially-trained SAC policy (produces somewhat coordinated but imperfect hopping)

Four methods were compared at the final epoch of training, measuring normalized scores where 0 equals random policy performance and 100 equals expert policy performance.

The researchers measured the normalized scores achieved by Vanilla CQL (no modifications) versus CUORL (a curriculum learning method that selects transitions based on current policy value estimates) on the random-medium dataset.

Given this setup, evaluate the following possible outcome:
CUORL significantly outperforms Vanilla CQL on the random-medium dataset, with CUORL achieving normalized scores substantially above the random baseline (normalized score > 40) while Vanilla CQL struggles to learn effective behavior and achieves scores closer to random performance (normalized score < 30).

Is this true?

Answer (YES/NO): NO